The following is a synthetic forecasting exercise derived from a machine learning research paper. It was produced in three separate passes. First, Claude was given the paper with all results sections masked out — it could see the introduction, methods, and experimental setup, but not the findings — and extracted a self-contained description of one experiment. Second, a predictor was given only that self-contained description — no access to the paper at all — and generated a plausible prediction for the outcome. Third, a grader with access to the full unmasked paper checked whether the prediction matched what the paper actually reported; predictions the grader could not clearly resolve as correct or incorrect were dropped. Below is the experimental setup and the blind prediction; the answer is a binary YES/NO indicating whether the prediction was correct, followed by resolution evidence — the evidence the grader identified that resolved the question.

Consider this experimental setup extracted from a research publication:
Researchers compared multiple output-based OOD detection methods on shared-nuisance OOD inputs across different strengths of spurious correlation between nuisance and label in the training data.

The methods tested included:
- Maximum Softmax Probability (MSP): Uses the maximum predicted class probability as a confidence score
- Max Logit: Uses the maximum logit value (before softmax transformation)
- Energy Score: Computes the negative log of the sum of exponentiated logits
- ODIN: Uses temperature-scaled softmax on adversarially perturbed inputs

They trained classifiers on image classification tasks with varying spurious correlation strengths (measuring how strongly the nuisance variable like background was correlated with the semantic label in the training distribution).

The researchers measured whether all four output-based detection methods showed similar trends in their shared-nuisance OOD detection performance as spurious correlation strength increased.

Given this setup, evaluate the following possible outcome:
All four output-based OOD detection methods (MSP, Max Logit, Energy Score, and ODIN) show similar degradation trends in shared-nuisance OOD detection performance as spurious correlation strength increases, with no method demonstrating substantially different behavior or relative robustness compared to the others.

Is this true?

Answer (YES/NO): YES